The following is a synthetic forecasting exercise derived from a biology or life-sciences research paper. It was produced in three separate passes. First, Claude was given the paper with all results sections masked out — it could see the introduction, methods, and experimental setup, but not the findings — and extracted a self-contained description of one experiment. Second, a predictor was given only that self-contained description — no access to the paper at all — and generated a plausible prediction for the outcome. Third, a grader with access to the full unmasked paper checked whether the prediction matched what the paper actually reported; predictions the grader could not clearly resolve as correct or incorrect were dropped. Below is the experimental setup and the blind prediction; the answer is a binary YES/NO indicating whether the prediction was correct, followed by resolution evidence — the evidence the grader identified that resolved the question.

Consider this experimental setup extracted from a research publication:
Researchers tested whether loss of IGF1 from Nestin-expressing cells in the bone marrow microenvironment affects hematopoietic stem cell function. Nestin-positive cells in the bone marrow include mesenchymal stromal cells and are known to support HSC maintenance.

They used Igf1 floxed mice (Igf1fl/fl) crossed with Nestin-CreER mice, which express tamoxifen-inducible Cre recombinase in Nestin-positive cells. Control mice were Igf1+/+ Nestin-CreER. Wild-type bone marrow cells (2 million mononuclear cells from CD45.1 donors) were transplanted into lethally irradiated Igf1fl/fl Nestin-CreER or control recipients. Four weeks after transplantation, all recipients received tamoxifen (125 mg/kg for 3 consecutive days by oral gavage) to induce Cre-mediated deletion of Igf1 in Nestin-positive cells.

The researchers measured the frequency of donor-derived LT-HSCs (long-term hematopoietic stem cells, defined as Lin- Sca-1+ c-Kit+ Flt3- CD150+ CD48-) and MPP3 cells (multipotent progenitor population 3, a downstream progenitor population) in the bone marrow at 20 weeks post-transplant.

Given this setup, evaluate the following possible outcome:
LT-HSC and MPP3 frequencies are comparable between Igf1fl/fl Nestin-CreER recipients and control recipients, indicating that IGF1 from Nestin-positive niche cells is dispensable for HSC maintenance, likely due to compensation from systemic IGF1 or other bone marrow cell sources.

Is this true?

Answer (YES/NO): NO